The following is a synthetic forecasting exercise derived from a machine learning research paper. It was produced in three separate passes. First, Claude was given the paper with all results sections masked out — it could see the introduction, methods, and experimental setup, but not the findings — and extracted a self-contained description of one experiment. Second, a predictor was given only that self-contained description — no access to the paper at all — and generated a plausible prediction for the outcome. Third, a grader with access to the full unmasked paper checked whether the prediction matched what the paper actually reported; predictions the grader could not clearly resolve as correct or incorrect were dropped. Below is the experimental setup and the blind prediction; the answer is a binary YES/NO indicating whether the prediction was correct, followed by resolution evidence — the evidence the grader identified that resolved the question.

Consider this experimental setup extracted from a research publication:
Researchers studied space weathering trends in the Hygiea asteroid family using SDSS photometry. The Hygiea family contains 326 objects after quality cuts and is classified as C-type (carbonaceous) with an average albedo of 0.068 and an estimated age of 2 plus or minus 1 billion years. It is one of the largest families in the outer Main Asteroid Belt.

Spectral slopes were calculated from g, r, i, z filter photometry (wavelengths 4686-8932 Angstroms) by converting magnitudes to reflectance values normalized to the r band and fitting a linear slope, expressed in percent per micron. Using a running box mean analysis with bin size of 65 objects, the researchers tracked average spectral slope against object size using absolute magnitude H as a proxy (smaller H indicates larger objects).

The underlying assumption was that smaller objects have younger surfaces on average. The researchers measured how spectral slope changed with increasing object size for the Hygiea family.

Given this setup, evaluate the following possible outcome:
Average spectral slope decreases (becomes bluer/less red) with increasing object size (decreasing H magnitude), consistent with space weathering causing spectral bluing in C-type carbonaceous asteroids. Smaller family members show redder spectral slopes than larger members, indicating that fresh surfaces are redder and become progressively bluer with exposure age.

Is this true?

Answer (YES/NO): NO